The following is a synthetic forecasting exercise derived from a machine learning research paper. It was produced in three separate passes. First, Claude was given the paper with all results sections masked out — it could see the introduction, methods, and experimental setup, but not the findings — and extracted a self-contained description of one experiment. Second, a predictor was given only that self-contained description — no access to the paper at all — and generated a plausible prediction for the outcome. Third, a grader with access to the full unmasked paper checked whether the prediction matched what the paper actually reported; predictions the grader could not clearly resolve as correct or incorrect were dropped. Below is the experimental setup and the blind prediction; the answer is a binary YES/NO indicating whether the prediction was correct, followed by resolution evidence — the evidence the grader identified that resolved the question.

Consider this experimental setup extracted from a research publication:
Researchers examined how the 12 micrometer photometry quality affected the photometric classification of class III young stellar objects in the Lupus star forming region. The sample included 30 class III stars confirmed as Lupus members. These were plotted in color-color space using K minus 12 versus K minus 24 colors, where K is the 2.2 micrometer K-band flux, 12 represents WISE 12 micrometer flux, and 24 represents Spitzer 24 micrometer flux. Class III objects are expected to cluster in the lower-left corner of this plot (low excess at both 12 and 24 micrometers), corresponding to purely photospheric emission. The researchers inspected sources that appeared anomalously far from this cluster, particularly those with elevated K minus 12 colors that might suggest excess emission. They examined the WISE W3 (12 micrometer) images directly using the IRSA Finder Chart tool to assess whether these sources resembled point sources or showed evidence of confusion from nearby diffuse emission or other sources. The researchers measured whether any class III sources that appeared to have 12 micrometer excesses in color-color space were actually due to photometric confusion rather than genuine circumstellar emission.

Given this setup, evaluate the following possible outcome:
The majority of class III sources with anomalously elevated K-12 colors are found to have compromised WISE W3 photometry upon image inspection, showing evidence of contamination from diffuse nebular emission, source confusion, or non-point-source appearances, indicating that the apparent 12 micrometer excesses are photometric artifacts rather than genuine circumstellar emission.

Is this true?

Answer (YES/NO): YES